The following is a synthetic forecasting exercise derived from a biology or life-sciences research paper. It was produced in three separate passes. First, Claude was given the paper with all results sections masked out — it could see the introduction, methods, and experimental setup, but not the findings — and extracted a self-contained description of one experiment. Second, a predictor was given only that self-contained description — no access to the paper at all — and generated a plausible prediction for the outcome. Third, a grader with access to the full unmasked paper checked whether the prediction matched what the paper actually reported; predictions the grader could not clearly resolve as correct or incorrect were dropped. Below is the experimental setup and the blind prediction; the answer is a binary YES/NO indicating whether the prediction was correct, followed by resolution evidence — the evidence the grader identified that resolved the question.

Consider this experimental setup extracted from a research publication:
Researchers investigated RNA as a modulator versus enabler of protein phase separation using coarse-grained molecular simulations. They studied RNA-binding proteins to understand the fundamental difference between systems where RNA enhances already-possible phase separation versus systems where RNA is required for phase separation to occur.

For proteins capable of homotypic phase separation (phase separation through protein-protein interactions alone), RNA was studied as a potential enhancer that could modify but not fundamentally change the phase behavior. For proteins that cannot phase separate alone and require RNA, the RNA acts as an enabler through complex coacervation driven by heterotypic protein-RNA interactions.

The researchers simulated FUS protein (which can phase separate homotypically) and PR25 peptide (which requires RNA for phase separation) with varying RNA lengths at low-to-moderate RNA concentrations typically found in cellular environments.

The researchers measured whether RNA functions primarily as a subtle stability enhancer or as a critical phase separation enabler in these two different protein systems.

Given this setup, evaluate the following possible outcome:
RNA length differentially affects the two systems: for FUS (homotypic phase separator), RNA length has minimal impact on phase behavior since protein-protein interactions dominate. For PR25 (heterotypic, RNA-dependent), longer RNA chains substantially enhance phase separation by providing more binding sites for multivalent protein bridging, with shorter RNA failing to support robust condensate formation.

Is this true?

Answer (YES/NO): NO